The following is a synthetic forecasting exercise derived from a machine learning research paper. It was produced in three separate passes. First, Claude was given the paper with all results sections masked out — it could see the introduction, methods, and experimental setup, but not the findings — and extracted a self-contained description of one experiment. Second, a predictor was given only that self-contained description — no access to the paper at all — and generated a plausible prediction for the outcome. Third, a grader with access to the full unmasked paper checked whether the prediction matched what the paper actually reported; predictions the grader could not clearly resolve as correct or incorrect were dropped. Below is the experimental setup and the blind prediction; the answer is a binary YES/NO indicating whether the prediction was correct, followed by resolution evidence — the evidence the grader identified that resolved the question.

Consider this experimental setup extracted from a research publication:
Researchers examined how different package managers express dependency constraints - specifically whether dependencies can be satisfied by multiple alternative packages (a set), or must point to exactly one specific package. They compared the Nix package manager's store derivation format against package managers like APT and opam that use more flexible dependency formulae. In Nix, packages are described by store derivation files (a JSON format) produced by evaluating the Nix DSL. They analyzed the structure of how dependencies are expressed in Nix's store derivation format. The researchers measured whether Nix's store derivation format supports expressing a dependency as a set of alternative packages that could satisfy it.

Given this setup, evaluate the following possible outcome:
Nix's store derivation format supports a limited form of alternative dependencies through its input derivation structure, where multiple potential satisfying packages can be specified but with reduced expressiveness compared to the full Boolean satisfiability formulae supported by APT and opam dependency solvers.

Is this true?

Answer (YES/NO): NO